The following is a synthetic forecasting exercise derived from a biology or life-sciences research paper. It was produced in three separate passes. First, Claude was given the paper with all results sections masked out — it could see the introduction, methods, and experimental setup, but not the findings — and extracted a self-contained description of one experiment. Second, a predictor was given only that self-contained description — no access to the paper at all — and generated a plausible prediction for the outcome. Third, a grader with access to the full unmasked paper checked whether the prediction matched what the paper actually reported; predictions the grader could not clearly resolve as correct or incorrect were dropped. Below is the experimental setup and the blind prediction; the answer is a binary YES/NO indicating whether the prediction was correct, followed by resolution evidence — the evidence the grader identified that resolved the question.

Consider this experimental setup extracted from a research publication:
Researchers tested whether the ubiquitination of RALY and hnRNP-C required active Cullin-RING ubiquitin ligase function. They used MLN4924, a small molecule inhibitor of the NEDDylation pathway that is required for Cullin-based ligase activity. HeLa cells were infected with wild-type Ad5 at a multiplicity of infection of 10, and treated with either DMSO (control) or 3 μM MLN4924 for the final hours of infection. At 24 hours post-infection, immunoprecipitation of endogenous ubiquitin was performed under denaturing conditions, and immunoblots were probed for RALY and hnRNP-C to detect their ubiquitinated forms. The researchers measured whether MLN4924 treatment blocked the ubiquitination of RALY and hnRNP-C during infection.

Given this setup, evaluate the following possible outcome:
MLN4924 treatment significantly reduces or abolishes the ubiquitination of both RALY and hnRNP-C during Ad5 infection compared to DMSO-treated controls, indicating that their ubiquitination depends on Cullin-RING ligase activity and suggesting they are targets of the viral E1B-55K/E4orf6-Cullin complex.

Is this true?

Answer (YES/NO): YES